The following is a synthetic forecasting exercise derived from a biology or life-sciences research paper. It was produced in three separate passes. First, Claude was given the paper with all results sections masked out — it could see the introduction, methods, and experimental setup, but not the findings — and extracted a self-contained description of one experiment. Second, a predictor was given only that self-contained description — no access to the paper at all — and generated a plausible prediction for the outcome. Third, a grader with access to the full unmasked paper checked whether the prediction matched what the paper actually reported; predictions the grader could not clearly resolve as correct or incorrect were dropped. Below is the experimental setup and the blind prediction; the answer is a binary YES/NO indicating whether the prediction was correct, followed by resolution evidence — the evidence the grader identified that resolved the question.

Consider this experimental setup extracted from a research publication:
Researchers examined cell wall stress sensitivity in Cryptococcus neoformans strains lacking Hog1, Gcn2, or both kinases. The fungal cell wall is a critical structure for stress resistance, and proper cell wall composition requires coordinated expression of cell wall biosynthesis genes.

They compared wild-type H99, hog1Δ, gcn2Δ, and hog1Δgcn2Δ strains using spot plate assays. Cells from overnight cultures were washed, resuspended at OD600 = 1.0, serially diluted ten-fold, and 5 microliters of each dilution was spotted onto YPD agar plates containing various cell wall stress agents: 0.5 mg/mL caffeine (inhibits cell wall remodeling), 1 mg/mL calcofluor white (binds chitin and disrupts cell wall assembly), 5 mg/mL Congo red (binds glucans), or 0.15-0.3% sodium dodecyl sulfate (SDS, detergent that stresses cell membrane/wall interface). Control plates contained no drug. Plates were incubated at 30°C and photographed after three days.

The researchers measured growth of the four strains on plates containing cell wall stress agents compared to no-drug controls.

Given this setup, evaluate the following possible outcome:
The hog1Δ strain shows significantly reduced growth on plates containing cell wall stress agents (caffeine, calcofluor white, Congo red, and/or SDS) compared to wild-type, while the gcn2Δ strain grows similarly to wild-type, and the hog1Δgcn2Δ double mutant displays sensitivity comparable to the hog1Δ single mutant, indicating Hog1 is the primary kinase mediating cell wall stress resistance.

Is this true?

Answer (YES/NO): YES